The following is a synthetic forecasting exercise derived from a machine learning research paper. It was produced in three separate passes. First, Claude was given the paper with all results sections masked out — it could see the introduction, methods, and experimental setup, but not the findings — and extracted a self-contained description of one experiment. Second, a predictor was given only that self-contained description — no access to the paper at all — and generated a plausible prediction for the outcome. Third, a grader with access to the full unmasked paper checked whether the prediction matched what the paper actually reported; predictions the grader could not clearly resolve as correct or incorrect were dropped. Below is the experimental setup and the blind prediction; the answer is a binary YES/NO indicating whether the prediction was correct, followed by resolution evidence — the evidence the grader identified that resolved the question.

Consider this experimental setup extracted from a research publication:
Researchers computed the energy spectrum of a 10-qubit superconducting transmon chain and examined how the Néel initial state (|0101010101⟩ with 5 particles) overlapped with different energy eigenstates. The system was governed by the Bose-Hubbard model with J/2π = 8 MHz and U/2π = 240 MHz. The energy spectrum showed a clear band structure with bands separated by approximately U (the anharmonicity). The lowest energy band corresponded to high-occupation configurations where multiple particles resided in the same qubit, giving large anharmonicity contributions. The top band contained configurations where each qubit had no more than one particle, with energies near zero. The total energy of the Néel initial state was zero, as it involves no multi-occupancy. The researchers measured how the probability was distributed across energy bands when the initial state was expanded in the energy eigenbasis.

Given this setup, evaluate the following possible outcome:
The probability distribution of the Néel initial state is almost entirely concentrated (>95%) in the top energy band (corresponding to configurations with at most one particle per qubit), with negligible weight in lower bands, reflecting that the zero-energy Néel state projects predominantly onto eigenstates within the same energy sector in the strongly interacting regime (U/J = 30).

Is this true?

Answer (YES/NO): YES